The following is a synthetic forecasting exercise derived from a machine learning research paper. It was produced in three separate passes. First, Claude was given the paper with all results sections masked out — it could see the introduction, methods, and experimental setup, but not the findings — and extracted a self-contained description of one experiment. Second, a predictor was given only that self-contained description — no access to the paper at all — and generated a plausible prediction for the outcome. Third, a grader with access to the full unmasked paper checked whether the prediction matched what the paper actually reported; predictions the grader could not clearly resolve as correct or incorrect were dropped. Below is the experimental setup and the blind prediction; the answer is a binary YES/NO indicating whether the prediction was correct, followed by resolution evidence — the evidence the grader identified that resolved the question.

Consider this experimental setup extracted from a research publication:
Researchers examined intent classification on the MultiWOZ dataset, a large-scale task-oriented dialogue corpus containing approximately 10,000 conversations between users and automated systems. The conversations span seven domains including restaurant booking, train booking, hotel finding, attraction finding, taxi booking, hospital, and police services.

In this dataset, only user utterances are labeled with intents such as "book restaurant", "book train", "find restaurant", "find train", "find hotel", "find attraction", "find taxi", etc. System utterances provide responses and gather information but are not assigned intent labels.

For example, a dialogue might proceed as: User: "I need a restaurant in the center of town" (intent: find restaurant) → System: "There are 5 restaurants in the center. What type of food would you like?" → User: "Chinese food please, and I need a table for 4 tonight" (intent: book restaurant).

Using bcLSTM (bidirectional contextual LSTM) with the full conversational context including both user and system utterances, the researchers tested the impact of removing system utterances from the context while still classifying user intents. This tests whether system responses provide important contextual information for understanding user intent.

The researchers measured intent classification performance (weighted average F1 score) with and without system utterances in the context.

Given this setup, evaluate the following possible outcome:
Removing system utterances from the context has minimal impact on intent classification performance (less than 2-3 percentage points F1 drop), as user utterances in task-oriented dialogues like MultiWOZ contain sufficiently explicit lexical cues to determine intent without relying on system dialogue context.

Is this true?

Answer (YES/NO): NO